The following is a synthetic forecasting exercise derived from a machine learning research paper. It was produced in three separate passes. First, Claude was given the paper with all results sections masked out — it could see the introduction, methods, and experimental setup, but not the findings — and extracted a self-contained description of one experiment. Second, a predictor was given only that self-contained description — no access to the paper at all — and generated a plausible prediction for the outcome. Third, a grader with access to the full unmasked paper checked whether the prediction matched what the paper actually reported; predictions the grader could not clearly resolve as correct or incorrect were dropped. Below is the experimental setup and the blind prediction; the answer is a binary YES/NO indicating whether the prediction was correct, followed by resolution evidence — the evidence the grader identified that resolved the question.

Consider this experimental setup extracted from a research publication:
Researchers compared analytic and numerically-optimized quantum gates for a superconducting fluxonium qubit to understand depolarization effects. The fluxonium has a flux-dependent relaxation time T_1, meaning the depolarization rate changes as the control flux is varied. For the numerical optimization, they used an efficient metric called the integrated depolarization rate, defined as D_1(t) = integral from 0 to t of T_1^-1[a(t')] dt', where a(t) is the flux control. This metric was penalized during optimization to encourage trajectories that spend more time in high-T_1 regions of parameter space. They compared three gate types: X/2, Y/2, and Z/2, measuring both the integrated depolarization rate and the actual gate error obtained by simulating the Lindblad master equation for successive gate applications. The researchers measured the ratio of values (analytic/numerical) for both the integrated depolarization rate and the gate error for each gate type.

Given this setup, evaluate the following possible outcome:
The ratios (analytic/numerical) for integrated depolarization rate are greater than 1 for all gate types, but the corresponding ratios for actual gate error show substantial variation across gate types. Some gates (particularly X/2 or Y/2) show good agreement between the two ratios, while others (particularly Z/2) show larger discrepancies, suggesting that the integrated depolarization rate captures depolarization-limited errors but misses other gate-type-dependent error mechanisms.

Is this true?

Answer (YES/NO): NO